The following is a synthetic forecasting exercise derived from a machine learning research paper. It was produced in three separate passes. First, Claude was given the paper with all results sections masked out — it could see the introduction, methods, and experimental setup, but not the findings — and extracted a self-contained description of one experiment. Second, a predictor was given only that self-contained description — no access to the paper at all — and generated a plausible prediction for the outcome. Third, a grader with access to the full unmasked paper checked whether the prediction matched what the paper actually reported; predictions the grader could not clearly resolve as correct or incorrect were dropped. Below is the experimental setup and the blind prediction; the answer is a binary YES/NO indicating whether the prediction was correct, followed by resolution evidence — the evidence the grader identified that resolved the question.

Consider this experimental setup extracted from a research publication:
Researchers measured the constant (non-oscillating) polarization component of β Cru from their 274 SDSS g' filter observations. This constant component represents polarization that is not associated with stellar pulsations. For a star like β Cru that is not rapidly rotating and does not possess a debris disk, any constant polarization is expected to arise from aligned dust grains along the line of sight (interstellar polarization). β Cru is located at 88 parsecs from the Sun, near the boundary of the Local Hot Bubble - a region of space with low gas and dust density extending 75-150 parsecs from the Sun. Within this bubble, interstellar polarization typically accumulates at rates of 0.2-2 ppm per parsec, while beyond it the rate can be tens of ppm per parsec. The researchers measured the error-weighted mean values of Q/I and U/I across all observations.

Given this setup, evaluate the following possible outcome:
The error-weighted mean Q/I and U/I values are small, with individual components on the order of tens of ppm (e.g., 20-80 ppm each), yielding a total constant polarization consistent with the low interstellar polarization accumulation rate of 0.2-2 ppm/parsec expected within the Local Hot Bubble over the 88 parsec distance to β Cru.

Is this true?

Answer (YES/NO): NO